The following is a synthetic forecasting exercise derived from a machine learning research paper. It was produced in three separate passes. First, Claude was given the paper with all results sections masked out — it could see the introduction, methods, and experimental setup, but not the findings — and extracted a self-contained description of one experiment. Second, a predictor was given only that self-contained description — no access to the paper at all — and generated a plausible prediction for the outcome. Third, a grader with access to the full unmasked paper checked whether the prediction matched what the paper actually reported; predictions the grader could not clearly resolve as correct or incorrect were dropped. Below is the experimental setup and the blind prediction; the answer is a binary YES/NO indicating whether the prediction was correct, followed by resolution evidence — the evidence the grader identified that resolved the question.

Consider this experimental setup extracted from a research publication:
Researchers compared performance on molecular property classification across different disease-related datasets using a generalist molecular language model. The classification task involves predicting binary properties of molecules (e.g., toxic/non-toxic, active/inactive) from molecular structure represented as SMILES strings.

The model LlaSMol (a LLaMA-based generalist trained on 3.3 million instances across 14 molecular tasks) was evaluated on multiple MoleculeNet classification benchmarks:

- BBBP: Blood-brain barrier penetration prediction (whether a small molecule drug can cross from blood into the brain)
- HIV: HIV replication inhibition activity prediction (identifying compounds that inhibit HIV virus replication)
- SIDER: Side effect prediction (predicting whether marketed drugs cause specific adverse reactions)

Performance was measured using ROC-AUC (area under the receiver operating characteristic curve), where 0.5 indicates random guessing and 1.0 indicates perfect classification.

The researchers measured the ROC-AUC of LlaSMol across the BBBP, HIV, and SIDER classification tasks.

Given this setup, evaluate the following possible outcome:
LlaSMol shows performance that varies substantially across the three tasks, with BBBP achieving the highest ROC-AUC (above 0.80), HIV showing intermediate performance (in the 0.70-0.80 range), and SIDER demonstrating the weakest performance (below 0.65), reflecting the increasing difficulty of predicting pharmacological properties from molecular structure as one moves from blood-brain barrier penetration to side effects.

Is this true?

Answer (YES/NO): NO